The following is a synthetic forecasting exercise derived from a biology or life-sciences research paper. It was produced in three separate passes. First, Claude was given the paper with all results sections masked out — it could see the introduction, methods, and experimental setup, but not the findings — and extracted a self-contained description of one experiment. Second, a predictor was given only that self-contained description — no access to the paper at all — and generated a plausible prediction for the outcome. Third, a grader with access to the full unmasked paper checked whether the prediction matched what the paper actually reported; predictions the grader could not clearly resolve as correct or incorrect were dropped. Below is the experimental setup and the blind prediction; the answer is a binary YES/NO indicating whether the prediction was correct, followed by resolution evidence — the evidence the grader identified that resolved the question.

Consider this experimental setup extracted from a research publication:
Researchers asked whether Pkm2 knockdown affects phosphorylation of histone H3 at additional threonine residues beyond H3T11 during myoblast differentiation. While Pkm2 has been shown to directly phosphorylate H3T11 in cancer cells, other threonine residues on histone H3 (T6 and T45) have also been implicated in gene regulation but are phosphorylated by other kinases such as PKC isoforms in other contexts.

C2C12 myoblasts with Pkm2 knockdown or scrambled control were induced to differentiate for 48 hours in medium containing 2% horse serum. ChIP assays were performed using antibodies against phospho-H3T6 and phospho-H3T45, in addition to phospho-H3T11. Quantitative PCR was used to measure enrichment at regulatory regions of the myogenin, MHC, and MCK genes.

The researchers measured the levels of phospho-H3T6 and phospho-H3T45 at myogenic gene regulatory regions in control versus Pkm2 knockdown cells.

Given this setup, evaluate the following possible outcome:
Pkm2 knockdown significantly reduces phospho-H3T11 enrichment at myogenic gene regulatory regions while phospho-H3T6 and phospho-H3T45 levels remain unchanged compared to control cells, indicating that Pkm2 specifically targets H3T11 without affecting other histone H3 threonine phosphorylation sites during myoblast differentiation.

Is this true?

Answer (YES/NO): NO